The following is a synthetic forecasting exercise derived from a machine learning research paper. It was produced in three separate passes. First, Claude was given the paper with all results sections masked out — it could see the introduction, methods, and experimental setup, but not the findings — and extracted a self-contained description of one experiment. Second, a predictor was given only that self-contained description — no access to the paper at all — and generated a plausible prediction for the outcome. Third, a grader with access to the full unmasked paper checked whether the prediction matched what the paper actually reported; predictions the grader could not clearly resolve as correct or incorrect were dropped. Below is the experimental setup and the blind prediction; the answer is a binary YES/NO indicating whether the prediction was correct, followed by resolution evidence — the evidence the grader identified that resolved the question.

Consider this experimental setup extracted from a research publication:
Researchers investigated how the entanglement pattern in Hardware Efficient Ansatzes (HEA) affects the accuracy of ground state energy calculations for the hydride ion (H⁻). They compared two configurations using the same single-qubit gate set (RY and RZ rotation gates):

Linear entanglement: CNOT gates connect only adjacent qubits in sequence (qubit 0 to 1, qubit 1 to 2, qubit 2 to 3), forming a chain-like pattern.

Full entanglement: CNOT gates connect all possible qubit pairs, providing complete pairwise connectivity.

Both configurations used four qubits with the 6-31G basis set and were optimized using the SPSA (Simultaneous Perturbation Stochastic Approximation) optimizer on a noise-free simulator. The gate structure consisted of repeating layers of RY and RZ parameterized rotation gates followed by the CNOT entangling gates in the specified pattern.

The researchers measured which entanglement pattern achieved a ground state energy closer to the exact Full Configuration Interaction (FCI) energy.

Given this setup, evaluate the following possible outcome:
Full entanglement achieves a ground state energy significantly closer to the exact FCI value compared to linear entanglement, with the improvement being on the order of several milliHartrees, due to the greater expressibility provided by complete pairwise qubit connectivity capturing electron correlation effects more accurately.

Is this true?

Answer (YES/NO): NO